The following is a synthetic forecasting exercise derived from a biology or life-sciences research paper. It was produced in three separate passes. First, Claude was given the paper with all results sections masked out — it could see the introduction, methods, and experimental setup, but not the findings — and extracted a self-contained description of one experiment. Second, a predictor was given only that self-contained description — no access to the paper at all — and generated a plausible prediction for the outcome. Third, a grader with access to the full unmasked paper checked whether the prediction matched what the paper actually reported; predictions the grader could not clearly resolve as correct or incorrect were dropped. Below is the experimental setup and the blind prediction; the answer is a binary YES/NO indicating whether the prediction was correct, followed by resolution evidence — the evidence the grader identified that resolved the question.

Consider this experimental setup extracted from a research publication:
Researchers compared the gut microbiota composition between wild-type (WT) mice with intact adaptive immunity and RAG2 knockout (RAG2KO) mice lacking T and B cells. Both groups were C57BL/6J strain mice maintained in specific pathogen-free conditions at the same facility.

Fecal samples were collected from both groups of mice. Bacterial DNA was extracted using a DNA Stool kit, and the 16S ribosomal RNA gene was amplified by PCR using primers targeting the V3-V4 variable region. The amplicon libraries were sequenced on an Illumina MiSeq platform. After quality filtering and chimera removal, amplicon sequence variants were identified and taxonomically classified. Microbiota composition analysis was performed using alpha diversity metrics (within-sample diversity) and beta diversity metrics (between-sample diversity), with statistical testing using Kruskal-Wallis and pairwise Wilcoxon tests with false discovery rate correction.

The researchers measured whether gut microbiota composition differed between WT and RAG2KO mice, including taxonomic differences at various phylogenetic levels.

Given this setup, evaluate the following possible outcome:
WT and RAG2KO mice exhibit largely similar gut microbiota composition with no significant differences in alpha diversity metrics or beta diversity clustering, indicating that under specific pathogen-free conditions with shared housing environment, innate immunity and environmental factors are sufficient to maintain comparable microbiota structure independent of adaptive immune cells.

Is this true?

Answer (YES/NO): NO